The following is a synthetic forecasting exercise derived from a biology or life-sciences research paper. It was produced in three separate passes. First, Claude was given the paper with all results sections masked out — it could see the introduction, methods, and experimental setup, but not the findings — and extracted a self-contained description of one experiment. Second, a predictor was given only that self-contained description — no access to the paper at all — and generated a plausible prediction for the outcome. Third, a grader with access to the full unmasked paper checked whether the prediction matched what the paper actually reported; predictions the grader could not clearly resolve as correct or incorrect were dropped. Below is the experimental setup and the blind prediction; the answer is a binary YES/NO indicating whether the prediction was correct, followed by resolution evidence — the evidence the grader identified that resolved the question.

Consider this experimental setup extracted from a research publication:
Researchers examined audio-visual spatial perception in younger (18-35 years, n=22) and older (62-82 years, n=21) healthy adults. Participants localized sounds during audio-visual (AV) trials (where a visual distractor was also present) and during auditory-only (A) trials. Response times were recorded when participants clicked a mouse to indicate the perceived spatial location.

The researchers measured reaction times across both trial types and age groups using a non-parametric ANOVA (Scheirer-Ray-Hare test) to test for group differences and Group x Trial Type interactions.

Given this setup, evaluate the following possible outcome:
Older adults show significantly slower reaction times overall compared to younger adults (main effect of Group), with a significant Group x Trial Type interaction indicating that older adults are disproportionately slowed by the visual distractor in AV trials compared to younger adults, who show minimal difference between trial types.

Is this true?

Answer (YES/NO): NO